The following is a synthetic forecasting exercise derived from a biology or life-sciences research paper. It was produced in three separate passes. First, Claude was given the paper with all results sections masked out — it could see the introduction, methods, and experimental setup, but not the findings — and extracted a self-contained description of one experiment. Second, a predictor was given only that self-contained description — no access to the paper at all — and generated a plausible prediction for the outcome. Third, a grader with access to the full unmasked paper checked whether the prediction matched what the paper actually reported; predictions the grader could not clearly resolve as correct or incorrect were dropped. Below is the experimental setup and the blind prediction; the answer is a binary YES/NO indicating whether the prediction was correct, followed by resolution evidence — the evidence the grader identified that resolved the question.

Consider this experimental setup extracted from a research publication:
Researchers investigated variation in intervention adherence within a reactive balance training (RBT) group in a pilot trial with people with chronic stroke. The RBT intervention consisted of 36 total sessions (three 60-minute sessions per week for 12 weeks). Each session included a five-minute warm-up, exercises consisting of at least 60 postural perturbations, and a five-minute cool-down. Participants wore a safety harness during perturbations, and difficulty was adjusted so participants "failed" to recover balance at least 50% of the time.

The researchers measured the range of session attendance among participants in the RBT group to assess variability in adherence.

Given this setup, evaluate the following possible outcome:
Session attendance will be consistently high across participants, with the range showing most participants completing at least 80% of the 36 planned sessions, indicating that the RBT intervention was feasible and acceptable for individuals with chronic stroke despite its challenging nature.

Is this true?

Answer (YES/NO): NO